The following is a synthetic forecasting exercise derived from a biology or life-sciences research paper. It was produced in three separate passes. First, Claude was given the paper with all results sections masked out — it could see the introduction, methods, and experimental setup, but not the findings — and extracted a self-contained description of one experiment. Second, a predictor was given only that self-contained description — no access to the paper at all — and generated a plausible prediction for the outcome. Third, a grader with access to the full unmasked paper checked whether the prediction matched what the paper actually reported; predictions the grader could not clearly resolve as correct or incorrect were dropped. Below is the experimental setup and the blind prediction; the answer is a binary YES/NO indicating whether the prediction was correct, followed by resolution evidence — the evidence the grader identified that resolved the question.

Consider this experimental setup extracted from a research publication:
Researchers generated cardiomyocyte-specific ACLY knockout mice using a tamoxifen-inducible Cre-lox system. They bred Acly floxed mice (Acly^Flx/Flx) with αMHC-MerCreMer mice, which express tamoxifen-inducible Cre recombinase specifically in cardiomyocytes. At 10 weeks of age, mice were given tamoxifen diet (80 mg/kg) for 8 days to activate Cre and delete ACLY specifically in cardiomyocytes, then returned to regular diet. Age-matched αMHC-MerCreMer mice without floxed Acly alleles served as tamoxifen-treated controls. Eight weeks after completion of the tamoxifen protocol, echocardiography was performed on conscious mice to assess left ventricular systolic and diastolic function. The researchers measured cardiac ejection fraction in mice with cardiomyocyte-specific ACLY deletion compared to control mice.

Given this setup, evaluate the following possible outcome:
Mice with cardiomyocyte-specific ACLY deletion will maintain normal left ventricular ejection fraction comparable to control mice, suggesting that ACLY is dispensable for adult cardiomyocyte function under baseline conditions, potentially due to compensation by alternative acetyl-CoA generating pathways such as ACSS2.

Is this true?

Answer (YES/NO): YES